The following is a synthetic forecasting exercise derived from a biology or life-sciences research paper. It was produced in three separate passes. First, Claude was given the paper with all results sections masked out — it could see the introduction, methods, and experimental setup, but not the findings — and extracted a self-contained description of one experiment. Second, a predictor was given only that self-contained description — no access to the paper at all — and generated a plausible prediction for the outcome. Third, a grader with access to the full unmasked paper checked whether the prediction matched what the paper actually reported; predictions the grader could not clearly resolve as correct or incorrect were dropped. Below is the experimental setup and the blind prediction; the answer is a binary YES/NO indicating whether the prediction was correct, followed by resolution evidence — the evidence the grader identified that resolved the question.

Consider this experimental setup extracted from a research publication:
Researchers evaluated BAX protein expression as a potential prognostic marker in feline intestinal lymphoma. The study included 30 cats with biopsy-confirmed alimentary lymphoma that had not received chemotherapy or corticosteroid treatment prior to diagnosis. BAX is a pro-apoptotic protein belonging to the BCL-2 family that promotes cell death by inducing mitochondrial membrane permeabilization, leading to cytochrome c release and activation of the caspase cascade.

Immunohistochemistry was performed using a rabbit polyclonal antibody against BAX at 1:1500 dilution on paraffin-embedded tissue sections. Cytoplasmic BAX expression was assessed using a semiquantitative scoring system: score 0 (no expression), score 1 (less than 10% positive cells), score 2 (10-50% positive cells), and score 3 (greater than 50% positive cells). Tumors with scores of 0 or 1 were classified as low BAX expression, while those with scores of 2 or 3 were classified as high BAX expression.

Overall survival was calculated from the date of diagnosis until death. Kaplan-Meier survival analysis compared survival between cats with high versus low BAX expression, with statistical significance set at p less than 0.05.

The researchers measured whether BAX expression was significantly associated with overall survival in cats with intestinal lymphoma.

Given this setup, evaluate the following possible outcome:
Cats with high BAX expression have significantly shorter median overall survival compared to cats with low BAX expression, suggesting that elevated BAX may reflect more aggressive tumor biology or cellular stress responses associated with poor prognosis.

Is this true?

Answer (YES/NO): NO